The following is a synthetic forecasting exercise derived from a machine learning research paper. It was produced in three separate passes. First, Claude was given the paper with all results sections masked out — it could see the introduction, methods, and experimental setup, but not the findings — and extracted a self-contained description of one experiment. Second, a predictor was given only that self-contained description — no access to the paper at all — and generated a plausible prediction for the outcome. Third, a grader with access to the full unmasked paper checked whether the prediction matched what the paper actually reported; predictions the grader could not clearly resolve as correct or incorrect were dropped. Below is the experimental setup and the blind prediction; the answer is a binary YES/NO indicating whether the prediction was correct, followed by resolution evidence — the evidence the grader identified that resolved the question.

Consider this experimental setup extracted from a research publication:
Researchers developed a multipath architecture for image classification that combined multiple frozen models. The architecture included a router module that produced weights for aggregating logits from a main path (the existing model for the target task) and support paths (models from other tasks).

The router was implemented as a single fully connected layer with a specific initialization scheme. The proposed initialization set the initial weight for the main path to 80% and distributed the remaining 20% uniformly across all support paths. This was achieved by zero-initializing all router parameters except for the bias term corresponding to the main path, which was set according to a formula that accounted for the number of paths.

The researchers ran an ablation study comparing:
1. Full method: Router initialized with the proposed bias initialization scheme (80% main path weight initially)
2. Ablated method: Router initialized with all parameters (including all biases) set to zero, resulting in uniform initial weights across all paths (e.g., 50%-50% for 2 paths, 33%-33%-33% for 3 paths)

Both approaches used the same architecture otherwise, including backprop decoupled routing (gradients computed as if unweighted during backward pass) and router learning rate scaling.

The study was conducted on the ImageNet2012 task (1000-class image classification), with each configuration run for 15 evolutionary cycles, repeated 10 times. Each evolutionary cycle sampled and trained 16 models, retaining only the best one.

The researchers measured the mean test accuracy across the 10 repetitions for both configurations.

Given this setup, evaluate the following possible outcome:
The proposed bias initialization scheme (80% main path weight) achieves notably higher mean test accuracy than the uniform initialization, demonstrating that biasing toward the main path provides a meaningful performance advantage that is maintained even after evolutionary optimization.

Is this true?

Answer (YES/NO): NO